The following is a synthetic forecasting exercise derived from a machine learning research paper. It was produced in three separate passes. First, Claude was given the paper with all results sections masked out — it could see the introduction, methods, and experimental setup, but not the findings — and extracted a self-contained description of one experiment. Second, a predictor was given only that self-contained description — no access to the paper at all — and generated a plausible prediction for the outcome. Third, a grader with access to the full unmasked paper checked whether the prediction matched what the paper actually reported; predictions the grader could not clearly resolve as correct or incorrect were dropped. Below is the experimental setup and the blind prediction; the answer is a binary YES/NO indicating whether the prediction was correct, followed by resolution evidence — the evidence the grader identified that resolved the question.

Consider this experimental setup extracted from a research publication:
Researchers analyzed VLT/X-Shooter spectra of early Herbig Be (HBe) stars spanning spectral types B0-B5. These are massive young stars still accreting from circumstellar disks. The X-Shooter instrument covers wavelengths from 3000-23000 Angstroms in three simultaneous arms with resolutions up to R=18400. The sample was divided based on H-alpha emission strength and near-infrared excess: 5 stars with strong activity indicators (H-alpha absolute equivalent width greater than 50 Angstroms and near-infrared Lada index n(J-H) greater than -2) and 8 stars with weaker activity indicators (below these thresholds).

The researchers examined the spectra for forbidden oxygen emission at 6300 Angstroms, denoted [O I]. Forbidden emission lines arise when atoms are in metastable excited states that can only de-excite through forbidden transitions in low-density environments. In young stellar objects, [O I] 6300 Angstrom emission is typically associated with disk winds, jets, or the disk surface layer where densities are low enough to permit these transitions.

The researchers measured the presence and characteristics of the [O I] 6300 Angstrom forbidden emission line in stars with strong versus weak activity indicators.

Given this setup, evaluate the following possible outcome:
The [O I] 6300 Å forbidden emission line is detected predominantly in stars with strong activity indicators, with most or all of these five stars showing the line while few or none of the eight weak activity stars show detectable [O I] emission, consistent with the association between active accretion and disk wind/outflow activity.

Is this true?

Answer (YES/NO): YES